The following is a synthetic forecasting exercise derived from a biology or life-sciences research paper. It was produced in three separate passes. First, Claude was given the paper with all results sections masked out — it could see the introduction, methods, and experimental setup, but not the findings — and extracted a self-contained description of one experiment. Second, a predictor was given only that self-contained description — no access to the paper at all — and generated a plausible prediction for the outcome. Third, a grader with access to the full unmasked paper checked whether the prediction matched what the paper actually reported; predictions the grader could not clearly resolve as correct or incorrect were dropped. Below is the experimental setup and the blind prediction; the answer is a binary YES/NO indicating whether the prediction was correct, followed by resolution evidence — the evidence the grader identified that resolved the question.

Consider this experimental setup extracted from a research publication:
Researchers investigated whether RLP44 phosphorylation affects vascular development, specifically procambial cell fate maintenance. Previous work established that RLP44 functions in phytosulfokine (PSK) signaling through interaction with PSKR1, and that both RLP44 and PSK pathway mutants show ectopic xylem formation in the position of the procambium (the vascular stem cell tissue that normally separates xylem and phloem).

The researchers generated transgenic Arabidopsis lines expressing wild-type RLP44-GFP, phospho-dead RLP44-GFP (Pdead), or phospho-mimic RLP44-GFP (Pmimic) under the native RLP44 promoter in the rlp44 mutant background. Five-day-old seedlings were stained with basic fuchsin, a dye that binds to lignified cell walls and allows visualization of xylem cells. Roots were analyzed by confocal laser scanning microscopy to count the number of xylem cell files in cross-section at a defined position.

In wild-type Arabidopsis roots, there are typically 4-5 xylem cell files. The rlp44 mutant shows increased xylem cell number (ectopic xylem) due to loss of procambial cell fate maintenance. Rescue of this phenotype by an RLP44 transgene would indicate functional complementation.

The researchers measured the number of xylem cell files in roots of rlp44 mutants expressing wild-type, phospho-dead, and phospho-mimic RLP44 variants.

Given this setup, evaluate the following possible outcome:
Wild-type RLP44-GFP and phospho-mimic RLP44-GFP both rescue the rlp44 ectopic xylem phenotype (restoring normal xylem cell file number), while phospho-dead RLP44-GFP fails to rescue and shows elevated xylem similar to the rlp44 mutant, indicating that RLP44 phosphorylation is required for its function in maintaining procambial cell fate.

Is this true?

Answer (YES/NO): NO